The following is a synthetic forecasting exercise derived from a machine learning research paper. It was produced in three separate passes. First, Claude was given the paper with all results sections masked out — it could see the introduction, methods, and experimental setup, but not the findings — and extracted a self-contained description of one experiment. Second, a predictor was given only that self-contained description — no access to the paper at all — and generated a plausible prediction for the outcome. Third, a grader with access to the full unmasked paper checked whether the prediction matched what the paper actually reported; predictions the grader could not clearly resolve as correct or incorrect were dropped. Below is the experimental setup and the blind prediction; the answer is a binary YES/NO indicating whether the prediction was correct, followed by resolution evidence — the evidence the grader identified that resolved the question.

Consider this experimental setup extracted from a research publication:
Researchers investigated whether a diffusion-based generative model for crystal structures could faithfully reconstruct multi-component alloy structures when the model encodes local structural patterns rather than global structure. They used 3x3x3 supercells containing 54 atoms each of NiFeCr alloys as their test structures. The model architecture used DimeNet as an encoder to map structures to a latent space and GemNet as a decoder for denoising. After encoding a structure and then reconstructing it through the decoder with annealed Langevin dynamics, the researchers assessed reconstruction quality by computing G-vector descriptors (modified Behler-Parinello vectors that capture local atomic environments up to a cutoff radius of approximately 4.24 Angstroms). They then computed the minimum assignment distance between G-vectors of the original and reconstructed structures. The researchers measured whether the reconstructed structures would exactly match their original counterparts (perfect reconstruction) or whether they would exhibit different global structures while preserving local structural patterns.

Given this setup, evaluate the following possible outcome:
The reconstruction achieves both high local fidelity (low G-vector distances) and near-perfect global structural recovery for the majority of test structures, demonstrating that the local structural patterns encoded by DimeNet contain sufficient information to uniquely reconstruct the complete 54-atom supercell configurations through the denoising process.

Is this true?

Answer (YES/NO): NO